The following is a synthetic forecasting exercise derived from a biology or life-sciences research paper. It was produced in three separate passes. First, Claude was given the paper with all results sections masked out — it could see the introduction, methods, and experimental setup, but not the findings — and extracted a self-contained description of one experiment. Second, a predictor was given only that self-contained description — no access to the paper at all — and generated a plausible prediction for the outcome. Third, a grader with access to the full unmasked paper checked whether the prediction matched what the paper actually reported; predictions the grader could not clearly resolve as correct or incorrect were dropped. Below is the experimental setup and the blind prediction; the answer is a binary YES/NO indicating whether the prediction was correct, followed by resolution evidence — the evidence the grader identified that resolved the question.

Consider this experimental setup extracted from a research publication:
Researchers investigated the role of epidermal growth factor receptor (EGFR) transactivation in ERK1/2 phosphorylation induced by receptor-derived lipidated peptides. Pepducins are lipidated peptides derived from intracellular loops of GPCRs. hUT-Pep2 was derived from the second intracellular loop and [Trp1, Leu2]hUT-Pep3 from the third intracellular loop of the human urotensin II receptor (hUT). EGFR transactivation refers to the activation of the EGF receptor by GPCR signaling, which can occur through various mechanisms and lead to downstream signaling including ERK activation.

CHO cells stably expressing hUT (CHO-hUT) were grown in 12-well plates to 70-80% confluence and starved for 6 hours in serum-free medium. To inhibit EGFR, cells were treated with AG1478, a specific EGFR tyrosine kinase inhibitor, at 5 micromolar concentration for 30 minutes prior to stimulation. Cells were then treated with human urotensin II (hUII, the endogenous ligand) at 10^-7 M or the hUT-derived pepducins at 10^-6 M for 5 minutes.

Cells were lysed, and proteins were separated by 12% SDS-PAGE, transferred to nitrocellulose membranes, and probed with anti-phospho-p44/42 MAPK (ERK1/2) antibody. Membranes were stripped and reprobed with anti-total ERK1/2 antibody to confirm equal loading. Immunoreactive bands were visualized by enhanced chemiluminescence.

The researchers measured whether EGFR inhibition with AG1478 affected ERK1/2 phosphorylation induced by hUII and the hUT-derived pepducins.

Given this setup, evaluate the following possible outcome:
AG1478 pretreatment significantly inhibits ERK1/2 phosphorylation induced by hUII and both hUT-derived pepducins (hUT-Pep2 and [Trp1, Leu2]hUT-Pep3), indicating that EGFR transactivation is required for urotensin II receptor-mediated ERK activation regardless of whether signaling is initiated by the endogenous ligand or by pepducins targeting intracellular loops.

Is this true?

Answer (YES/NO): NO